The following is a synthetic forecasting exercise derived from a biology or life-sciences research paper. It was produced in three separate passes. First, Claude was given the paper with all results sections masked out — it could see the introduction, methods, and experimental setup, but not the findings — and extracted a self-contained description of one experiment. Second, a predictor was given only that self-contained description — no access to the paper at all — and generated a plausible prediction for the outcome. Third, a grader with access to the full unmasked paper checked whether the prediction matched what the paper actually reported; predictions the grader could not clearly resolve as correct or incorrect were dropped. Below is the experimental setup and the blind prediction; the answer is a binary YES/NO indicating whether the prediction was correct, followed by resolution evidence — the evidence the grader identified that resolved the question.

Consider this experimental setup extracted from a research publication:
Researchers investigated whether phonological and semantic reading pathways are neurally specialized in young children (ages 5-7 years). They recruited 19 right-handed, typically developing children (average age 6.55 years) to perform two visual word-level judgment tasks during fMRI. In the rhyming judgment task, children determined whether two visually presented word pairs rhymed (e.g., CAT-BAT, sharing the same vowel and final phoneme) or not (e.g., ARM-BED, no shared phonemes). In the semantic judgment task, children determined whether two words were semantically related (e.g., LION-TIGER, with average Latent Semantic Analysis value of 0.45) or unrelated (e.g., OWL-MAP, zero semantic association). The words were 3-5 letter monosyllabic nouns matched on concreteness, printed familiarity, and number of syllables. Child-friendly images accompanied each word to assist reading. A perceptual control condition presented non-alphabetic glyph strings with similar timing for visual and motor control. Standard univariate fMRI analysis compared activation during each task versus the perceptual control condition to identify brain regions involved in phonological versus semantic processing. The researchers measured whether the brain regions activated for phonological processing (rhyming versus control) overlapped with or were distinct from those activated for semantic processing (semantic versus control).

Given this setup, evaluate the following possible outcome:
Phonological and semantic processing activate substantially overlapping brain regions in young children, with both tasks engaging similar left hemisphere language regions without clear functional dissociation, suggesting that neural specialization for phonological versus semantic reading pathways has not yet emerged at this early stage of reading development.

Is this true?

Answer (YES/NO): NO